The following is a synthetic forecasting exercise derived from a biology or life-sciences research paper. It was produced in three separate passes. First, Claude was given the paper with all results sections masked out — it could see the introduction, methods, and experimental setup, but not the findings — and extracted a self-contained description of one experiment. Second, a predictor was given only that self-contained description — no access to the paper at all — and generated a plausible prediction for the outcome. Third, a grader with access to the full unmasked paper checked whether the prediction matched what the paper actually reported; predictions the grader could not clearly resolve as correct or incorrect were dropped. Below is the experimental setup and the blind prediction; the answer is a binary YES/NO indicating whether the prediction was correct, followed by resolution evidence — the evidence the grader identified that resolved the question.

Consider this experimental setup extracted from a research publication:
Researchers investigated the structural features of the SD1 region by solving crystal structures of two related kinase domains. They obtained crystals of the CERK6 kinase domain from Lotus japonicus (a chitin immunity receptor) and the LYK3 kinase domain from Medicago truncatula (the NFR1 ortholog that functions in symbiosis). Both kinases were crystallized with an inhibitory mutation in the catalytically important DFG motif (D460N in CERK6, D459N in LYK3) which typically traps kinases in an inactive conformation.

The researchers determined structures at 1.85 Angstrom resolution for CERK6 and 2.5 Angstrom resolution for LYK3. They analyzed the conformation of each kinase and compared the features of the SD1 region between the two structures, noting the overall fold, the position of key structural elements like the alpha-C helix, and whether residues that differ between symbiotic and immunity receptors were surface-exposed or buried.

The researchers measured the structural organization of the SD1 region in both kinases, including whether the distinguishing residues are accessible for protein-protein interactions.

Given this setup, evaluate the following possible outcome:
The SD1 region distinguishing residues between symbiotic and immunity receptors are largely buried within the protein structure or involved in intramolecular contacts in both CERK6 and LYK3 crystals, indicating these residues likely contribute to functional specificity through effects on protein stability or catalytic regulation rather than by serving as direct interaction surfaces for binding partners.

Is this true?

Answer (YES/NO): NO